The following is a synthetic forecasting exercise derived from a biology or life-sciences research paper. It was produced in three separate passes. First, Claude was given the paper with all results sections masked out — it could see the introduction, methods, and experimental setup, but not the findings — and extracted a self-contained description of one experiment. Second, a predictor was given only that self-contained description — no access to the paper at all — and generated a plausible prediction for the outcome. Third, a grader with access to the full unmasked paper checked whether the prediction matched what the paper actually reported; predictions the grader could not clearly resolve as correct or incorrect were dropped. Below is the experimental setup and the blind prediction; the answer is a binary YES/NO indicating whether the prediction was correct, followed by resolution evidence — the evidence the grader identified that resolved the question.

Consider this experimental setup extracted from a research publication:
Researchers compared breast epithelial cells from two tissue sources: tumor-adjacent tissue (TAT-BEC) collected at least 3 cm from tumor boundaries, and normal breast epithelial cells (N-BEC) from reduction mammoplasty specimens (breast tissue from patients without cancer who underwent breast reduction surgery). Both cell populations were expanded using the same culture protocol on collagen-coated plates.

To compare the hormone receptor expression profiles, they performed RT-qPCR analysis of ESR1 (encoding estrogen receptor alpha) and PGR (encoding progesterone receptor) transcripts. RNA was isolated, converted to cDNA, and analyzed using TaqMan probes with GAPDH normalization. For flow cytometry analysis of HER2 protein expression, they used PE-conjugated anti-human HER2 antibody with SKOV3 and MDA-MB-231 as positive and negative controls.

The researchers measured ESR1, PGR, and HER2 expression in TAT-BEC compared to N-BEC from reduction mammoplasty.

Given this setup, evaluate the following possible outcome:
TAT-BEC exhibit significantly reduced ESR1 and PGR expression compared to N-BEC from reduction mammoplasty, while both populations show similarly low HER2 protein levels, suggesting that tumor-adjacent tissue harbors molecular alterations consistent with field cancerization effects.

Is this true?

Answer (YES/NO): NO